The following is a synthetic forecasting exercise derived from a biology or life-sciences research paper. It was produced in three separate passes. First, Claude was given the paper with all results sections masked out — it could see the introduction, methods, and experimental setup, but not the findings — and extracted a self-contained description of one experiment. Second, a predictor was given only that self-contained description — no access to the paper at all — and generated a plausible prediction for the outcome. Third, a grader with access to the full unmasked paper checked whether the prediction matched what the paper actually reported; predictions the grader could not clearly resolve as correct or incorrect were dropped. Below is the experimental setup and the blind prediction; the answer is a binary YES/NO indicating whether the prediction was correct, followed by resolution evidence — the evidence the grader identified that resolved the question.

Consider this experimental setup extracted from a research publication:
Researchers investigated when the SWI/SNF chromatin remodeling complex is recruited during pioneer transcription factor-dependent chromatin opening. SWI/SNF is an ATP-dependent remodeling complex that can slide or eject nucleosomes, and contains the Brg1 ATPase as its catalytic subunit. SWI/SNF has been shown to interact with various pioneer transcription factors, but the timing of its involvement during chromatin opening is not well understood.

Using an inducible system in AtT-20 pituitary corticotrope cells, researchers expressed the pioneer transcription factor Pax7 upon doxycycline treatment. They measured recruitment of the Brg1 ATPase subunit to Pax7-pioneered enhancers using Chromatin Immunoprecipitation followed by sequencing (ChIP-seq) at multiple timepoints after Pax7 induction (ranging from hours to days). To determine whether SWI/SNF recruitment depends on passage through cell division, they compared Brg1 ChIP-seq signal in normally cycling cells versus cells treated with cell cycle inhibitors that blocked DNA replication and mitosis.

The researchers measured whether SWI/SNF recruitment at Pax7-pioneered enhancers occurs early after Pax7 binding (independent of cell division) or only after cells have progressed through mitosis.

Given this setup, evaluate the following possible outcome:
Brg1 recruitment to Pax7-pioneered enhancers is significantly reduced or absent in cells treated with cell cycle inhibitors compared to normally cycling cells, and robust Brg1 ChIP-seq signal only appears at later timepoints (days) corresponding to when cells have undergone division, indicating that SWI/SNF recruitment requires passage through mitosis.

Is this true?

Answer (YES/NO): YES